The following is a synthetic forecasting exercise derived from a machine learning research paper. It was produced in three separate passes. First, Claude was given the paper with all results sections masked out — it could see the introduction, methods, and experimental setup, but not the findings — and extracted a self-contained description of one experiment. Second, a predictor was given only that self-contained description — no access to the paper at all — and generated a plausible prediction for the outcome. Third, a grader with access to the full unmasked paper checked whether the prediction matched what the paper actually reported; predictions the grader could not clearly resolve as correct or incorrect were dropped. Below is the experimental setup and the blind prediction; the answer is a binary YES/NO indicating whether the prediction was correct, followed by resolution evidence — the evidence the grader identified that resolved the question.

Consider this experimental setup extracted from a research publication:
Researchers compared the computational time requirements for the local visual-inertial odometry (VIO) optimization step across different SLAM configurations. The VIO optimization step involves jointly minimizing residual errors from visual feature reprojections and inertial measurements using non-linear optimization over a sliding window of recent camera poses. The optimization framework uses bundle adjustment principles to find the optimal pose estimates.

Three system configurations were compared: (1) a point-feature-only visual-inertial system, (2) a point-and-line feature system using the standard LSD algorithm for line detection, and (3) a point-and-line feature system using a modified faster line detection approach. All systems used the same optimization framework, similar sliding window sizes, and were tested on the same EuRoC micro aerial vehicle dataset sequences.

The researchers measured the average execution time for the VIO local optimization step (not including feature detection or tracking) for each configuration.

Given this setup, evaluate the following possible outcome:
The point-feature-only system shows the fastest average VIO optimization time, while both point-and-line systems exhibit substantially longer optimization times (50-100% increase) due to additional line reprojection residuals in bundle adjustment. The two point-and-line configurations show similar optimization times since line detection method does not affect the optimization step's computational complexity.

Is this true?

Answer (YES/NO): NO